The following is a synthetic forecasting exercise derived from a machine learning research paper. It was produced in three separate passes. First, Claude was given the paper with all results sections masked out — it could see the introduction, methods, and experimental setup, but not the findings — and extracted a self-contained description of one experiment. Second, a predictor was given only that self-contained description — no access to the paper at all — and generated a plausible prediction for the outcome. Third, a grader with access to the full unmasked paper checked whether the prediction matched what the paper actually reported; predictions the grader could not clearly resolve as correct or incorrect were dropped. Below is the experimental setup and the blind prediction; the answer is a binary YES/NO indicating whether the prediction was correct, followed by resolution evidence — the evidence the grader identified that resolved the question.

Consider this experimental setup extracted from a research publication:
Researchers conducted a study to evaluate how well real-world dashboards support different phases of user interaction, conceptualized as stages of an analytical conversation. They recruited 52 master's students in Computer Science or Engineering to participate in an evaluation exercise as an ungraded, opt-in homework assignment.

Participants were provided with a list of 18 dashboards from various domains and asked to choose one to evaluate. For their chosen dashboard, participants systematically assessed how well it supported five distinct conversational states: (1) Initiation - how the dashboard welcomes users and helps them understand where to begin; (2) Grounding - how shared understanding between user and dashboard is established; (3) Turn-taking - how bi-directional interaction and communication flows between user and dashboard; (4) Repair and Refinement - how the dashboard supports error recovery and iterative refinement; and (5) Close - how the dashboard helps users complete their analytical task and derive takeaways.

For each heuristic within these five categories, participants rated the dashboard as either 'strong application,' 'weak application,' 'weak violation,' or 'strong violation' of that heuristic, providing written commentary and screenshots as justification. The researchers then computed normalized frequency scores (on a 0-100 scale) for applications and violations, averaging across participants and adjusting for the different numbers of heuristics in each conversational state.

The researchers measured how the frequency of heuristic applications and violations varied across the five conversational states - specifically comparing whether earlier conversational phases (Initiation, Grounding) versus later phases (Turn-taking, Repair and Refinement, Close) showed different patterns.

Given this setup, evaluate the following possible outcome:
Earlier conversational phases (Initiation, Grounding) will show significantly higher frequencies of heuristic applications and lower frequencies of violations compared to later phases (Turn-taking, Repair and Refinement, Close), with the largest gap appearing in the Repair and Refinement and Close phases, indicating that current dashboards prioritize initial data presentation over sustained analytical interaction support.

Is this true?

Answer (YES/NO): NO